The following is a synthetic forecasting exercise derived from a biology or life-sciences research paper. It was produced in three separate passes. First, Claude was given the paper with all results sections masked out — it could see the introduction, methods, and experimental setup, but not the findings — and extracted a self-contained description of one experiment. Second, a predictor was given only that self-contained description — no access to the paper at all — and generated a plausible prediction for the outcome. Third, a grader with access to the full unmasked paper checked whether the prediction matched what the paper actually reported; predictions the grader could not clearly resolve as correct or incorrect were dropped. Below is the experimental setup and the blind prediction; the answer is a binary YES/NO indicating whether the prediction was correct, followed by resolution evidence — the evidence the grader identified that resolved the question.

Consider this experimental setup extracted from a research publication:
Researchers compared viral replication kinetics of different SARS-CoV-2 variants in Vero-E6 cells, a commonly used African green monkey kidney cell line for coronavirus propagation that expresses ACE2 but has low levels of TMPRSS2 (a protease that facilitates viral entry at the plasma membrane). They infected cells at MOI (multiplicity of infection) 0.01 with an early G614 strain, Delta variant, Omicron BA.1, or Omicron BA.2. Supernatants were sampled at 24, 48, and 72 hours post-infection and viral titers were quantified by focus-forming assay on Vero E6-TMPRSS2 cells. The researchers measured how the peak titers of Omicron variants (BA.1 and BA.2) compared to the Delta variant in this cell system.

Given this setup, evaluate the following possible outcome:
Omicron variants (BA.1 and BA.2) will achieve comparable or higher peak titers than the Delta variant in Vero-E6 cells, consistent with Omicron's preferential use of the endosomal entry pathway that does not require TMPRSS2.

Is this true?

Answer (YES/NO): NO